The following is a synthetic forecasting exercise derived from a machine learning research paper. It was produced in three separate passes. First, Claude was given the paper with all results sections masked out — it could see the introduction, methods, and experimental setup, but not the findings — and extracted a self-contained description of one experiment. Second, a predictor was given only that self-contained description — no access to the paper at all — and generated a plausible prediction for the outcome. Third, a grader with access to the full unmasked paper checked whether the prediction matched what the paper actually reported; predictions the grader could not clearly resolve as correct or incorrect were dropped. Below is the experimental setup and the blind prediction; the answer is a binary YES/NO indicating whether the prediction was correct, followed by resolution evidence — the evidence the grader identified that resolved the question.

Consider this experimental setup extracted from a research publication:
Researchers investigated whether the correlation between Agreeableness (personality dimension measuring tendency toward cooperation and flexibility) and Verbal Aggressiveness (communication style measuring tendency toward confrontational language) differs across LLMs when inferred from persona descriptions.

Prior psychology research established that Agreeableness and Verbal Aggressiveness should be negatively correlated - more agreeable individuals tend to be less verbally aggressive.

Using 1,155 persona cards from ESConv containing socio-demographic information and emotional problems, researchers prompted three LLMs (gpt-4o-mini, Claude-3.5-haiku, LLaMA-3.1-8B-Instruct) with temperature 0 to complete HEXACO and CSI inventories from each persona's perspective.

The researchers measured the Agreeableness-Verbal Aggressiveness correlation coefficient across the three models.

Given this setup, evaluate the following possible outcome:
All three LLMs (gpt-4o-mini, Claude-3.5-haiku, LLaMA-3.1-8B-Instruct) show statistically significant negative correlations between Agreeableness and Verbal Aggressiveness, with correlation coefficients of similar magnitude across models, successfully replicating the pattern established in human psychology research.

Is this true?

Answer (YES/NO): NO